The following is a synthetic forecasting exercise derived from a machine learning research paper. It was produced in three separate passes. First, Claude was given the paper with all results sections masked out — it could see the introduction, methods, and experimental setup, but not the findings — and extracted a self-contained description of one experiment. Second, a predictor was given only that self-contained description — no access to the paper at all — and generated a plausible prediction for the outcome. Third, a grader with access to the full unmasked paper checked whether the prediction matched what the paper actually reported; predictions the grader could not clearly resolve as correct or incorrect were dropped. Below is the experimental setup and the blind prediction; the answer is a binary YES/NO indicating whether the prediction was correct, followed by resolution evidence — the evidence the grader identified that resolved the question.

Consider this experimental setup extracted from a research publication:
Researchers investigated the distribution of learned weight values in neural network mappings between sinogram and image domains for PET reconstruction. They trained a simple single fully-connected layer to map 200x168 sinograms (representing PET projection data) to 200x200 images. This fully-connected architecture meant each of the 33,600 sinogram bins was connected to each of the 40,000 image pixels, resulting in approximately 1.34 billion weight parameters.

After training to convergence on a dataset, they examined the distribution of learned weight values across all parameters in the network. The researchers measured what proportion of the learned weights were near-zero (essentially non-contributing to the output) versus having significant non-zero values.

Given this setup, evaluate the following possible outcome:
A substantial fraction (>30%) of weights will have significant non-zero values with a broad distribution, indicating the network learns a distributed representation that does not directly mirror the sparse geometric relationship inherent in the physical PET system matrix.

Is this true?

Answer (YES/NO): NO